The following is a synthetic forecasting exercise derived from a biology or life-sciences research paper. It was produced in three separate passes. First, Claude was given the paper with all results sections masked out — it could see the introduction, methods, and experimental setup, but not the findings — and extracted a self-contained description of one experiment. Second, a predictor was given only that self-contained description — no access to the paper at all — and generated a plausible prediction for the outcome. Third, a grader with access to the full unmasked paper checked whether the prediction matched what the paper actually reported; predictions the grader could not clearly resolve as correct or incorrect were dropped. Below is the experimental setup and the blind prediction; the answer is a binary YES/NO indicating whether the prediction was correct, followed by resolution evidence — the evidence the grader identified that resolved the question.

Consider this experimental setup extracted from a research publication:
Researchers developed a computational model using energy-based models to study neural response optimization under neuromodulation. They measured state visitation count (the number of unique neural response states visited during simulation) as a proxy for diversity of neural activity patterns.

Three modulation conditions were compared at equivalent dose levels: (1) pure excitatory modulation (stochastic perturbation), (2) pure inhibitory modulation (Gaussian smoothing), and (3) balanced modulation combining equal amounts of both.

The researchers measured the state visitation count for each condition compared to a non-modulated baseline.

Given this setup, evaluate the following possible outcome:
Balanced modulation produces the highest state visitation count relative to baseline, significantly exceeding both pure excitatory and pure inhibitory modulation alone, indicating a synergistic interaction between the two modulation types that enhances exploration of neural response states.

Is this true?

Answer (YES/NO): YES